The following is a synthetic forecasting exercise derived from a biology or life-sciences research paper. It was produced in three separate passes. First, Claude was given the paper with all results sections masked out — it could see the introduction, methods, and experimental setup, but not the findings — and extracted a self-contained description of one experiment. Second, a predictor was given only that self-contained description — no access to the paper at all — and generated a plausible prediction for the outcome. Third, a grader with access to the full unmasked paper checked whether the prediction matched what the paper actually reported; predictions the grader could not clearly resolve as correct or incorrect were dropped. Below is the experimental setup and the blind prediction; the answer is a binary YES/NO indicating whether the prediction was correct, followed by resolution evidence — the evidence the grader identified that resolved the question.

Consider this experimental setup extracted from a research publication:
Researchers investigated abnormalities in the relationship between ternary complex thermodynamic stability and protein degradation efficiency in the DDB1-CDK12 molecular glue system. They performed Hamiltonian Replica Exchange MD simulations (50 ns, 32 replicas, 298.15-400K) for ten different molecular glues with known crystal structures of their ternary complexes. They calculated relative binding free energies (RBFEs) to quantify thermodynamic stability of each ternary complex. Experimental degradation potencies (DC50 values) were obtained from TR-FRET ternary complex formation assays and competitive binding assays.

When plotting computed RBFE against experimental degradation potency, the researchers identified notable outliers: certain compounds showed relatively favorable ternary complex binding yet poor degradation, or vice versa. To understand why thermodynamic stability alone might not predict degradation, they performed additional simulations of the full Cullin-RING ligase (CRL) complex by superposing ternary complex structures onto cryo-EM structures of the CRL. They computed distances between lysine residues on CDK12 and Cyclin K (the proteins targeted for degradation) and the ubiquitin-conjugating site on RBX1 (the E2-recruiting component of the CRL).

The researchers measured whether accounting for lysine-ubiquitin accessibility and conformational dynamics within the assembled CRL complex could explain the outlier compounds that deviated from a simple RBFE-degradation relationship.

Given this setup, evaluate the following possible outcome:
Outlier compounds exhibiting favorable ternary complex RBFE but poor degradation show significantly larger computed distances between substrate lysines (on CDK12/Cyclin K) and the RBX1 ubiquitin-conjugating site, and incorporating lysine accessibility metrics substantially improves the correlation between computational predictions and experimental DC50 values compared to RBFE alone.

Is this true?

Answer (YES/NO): YES